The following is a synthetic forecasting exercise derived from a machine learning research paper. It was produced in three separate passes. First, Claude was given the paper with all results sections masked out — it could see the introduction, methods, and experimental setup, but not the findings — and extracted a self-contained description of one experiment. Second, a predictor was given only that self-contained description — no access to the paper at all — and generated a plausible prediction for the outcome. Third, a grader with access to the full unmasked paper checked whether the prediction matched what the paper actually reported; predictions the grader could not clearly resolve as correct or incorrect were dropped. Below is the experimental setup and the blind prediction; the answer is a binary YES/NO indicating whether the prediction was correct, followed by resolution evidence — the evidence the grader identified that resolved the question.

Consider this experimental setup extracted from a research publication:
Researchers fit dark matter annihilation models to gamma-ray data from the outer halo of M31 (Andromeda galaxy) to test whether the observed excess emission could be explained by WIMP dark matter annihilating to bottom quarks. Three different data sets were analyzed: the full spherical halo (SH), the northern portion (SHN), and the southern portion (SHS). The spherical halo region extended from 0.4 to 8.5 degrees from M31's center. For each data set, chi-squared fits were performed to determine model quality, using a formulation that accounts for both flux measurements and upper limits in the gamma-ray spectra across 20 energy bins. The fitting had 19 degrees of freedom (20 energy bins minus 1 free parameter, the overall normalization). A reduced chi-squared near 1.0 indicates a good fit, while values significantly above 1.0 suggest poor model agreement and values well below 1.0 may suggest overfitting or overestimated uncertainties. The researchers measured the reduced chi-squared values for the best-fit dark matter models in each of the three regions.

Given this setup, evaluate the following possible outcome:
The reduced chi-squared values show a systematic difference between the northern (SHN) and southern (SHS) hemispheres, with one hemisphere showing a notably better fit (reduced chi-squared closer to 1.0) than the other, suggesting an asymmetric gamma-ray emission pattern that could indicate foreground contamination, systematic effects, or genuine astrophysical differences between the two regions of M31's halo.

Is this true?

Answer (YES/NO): YES